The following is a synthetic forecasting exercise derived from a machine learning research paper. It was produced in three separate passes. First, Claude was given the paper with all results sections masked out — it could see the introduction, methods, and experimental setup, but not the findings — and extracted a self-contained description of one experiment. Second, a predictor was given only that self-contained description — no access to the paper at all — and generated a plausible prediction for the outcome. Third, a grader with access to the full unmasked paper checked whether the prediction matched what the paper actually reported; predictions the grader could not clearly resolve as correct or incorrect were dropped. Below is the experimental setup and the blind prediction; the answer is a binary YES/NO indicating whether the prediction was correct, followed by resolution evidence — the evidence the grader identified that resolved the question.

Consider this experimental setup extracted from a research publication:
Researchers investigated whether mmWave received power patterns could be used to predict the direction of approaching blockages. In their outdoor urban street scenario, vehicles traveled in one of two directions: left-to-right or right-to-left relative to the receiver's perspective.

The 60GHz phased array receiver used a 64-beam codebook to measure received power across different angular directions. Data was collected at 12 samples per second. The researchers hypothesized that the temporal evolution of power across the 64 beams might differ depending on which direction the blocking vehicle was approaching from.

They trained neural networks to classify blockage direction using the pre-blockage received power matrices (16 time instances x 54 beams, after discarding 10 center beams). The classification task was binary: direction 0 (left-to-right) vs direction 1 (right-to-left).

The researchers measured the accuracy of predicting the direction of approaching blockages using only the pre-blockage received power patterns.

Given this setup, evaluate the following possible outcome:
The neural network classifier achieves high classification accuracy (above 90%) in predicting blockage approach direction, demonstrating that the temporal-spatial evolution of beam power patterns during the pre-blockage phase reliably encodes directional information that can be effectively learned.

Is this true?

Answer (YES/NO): NO